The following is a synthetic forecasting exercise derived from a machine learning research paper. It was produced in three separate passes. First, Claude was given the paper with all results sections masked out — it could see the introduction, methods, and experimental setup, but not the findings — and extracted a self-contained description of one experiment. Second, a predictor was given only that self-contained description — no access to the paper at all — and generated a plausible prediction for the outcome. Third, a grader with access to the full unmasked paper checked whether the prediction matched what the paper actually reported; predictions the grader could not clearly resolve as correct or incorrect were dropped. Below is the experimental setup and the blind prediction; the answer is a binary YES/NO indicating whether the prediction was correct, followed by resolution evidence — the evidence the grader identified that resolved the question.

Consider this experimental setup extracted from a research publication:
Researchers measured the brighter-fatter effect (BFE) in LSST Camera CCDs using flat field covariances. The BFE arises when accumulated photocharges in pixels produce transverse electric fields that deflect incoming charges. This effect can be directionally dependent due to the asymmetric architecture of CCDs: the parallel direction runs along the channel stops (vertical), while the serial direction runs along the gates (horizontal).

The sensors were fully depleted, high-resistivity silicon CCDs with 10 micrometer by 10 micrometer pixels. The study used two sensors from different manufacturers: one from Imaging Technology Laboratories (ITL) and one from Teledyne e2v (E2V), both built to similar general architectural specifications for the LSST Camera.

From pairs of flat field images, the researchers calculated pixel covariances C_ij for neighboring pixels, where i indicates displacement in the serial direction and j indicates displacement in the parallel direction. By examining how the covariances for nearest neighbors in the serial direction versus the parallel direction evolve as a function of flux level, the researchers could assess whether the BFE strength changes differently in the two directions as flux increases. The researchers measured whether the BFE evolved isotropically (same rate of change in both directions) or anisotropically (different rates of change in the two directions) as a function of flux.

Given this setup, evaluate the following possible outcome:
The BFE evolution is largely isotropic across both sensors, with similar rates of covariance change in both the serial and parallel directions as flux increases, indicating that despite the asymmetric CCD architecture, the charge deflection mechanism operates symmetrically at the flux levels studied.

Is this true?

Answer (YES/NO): NO